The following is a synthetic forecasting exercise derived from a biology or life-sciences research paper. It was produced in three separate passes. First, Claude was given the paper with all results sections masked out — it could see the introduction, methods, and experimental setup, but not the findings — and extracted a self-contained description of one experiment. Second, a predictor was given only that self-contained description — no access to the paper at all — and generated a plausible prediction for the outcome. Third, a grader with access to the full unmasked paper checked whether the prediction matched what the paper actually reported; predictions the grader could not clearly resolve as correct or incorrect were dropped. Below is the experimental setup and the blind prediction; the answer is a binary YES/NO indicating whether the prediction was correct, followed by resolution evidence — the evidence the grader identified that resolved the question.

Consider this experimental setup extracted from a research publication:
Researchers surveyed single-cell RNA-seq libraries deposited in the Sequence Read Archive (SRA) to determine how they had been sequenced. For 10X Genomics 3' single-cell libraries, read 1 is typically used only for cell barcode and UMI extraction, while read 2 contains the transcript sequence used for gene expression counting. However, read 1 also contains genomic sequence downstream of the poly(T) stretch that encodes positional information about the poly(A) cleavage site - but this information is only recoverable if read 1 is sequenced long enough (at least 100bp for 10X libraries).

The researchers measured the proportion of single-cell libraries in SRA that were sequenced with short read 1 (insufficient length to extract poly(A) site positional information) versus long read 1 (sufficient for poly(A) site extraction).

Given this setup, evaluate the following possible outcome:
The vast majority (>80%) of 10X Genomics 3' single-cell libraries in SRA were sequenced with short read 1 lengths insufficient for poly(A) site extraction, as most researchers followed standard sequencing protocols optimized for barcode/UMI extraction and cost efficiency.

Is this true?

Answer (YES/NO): YES